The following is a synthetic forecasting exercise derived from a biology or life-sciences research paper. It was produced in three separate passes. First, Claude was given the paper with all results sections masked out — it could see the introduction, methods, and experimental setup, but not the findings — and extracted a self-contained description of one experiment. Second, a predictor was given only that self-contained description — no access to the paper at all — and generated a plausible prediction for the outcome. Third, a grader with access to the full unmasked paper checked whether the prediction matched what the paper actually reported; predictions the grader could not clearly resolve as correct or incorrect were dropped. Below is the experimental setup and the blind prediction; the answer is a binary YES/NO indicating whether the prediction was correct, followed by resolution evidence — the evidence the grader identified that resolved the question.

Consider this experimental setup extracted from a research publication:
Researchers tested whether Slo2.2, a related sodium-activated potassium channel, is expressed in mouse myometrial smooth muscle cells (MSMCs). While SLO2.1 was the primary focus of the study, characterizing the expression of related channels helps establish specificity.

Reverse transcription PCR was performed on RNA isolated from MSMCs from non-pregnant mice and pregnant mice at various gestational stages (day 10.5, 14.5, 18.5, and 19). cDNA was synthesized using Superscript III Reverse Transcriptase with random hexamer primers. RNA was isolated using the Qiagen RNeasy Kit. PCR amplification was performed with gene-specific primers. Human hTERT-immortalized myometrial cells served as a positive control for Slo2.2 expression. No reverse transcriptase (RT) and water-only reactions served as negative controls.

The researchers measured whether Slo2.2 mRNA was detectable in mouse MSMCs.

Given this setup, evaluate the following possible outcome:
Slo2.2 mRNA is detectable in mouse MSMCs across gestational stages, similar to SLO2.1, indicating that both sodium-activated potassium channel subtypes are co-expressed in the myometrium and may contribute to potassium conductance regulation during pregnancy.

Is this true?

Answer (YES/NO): NO